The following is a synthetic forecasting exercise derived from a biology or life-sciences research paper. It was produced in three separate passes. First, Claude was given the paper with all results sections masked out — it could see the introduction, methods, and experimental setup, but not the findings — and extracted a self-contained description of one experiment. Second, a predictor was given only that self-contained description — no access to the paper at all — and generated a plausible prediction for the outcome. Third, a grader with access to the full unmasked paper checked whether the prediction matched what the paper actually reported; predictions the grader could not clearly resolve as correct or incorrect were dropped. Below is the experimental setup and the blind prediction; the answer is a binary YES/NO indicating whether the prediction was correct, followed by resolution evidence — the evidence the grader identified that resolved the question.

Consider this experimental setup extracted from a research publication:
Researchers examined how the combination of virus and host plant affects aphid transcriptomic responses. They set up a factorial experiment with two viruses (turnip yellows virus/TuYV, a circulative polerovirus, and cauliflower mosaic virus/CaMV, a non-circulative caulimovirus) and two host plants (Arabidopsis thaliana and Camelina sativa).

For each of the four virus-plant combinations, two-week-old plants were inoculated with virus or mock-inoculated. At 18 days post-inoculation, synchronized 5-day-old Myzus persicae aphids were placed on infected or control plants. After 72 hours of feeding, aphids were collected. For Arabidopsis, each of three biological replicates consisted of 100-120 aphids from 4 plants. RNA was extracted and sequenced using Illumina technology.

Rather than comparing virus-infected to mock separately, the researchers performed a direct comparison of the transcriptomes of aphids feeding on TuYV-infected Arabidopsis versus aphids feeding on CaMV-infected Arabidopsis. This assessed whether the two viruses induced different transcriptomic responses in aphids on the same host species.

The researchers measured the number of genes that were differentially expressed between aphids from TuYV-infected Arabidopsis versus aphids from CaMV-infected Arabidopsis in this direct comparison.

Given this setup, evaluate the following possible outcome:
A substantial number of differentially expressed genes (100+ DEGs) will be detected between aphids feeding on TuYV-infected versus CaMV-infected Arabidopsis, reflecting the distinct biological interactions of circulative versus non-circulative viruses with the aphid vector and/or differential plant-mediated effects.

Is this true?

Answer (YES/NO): YES